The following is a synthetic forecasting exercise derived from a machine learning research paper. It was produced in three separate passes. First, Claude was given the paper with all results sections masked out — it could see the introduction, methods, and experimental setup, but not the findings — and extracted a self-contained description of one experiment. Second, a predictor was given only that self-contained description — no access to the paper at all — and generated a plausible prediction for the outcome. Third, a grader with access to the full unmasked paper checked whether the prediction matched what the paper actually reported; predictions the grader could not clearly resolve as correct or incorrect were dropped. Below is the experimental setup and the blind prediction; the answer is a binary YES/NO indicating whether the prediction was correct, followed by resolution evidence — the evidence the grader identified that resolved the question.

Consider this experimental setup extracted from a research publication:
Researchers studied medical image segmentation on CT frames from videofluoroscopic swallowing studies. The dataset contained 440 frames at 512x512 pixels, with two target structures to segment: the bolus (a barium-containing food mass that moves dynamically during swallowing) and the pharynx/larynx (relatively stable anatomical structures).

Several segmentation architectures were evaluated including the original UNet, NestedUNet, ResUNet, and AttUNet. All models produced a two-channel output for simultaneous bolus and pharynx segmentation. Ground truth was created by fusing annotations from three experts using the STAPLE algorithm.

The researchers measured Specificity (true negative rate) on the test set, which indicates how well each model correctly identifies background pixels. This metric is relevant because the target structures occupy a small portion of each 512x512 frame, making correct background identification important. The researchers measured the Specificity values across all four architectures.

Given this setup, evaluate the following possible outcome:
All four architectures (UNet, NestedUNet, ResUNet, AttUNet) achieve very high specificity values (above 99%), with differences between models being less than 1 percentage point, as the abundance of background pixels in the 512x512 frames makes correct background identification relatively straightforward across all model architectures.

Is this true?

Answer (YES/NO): YES